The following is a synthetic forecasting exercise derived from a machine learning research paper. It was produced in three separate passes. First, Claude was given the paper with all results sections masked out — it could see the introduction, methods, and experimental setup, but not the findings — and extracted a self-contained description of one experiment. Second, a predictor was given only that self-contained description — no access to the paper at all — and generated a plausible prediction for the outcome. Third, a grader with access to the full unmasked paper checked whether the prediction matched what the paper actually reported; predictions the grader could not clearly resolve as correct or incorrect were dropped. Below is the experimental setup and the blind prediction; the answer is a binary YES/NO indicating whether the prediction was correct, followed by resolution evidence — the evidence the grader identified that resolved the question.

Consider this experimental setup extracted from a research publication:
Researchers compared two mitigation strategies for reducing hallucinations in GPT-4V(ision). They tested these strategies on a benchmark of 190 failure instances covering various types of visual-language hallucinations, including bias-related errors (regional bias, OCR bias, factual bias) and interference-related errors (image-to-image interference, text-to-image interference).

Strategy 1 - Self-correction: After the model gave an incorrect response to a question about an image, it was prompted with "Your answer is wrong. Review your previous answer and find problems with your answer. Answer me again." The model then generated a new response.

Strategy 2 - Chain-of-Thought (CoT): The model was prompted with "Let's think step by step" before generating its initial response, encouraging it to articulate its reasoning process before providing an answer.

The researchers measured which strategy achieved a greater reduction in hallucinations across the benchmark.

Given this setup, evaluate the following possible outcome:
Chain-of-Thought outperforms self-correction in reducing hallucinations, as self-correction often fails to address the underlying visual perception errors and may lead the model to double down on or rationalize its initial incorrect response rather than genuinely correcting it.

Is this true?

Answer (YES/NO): NO